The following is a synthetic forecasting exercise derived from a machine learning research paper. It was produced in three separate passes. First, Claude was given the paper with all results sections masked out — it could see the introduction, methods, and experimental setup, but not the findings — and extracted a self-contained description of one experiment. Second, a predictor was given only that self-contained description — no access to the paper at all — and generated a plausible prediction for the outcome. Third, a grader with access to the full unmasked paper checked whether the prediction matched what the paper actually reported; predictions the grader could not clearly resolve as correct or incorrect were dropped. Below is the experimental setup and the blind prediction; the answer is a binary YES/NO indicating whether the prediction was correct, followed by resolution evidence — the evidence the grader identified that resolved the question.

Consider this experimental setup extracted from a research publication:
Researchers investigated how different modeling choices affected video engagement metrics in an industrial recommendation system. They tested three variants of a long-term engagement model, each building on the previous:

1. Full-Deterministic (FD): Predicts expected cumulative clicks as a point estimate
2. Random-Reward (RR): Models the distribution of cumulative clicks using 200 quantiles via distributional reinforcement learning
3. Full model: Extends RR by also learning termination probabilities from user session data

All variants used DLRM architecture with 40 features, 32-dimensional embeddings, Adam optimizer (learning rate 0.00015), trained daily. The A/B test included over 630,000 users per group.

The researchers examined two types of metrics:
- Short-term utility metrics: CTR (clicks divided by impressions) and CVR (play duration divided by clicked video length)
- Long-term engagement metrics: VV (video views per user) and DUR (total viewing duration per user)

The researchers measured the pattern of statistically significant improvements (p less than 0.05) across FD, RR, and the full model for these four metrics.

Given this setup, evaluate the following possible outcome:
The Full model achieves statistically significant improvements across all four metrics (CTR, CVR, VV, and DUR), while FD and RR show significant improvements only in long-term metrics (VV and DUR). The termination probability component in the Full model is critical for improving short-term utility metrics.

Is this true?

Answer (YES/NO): NO